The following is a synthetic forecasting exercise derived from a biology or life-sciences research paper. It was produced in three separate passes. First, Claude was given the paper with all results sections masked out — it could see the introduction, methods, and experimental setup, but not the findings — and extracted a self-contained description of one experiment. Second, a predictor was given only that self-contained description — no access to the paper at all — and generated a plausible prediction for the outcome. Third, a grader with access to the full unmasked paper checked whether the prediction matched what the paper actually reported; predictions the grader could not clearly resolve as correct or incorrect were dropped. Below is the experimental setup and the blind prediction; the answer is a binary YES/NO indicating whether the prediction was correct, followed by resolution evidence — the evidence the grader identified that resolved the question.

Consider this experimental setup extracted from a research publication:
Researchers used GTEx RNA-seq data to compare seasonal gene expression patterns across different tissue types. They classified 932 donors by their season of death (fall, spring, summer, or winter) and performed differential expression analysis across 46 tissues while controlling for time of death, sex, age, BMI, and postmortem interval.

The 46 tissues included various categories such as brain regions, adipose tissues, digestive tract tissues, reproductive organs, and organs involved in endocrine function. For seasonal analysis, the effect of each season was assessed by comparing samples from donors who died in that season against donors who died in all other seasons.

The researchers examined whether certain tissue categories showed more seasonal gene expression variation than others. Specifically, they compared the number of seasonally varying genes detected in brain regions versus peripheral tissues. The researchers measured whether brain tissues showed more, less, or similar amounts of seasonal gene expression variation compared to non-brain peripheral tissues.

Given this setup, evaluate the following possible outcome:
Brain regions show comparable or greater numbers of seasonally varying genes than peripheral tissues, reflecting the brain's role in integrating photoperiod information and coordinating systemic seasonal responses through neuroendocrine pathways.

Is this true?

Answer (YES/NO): YES